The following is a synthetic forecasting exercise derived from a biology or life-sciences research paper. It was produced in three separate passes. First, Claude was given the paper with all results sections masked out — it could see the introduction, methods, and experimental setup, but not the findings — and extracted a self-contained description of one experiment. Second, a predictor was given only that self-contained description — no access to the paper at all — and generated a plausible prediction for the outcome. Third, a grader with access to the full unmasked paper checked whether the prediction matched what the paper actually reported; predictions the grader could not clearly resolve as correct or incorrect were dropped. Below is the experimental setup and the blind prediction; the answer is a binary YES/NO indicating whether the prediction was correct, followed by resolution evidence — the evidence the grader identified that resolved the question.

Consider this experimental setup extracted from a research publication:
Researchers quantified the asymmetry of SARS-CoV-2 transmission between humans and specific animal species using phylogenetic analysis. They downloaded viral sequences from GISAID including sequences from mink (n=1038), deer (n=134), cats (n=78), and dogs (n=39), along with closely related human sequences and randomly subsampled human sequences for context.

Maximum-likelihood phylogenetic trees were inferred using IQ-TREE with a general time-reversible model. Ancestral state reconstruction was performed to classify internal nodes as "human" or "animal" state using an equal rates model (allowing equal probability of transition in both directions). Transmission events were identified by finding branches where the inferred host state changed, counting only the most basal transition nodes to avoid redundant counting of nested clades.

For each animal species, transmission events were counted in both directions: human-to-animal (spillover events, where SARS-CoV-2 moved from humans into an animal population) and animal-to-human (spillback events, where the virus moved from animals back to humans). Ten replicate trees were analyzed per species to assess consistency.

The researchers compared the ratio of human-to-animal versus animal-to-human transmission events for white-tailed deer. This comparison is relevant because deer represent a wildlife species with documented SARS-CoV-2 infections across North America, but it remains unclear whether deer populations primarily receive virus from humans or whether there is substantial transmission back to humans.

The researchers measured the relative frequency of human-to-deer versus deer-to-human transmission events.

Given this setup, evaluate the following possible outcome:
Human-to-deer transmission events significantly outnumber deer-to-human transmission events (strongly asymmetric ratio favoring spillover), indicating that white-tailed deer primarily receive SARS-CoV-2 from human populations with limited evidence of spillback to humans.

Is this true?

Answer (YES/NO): YES